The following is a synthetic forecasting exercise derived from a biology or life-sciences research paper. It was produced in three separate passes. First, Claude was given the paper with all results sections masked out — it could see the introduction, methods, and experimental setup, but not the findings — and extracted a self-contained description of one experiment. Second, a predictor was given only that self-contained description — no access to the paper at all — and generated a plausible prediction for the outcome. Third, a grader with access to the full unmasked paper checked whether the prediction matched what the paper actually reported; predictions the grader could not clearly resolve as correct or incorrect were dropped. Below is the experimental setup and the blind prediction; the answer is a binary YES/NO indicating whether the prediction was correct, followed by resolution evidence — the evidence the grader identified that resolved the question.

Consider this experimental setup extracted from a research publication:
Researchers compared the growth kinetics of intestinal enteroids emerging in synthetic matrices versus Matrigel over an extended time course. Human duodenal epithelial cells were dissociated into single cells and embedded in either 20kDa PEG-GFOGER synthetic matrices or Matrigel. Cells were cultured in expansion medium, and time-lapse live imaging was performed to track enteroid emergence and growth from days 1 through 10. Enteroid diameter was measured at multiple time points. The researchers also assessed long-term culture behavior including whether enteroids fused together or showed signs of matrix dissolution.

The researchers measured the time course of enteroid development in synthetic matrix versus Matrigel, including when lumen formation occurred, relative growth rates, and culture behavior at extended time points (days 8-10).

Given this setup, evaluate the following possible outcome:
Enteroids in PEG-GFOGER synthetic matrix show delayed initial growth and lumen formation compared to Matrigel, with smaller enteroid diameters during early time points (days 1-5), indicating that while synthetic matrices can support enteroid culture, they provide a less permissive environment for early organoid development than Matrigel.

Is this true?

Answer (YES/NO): YES